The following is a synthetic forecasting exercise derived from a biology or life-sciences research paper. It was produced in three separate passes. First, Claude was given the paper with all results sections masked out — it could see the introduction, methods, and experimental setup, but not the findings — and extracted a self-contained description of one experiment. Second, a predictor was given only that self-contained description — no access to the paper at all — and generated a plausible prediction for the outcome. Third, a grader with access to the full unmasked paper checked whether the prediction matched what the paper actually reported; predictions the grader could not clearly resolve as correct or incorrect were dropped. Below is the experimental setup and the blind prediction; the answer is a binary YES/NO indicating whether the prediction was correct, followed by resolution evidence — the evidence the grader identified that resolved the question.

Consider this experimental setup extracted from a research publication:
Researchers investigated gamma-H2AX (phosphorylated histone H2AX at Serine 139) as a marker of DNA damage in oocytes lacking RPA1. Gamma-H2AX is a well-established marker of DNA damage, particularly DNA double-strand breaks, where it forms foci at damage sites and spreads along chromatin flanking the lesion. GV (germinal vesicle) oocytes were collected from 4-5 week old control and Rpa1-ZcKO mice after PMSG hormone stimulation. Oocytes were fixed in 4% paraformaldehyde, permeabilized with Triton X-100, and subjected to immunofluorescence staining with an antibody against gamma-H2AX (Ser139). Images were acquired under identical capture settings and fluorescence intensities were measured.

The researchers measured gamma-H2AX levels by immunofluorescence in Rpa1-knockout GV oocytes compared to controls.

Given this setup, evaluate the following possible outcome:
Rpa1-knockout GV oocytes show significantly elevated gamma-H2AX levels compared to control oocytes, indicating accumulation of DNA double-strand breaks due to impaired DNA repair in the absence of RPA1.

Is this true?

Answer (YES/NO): NO